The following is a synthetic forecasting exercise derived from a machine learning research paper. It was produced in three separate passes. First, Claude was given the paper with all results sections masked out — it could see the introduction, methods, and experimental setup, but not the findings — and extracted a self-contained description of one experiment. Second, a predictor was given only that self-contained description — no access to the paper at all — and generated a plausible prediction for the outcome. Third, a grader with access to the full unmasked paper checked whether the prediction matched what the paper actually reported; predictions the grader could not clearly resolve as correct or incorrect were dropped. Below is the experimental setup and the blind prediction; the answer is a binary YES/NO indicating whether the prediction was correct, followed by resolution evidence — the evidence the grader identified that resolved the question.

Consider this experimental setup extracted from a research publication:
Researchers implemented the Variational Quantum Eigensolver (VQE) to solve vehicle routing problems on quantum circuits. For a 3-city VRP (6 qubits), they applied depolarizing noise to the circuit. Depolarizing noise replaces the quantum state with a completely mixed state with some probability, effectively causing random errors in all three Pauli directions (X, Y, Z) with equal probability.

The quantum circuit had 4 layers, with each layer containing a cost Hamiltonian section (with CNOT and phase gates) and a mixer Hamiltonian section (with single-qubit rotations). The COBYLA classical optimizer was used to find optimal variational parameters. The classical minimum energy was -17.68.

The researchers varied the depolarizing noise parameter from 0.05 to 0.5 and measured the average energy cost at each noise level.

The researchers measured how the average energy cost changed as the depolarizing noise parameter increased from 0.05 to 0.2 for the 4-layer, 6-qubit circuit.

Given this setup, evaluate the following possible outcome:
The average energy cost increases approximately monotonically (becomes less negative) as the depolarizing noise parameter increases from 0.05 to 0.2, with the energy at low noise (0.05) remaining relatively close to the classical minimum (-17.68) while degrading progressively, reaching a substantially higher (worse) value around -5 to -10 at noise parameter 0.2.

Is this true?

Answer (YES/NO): NO